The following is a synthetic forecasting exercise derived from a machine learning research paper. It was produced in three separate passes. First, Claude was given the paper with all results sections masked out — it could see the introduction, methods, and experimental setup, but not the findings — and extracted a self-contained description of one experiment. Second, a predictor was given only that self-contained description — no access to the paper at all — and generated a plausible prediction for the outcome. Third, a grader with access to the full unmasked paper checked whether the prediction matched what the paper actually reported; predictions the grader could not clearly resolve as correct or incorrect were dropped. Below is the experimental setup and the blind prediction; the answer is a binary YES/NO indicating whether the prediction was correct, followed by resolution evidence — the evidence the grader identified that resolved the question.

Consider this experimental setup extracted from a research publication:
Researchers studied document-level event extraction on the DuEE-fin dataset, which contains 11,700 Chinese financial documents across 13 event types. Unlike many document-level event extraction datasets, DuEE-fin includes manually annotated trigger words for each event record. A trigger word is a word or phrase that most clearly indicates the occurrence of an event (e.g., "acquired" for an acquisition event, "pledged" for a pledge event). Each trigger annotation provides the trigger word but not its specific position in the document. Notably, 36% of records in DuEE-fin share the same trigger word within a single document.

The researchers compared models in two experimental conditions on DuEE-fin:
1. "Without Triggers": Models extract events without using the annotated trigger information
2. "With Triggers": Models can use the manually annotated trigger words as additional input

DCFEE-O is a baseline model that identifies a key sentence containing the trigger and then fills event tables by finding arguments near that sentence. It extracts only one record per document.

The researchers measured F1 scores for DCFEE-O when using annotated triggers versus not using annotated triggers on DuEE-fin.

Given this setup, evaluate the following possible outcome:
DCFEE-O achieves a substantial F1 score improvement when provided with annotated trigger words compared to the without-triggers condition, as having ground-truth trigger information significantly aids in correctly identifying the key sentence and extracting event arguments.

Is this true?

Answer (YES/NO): NO